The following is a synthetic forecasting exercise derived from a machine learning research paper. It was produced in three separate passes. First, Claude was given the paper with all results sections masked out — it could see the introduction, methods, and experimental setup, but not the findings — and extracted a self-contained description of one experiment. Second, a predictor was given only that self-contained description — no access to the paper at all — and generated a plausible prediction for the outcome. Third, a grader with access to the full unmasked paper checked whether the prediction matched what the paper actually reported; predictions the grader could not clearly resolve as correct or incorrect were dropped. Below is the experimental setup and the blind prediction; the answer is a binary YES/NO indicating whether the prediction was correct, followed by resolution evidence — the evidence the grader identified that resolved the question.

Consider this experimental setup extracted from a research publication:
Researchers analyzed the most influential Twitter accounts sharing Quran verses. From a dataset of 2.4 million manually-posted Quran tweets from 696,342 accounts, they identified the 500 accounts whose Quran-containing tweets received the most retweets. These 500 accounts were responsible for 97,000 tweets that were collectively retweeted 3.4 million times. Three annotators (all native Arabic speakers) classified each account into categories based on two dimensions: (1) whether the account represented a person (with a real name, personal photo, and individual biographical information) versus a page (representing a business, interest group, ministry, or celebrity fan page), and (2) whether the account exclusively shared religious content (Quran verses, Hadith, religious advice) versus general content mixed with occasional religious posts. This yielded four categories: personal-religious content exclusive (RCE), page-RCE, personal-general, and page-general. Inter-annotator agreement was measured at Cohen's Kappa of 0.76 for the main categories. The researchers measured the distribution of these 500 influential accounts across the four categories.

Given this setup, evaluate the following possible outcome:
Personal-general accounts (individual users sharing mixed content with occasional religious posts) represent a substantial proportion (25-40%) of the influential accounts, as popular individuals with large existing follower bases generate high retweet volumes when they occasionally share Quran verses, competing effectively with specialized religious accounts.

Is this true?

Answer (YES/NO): YES